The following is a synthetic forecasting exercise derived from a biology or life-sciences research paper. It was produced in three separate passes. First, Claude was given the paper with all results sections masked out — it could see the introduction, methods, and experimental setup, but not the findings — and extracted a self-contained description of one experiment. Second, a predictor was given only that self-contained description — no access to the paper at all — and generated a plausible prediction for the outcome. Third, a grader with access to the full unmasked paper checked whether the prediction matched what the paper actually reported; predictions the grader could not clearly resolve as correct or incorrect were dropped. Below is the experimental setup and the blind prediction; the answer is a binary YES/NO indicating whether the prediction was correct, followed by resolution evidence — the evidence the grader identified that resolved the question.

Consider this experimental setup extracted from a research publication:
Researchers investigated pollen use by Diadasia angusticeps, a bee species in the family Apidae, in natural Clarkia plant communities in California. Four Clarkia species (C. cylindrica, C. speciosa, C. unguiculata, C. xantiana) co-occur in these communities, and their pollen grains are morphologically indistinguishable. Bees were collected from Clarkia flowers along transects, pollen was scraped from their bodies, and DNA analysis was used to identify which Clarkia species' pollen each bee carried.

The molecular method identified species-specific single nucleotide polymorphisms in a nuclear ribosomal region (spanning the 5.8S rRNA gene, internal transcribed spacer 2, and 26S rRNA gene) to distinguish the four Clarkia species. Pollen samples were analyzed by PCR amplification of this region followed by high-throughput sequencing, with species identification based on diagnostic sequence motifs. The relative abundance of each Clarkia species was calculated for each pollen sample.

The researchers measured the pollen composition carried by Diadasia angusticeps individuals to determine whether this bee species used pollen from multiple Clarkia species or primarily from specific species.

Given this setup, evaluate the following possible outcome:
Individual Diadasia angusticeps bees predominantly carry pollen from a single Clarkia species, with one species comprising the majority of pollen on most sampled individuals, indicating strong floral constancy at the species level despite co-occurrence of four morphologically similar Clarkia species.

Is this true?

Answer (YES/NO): YES